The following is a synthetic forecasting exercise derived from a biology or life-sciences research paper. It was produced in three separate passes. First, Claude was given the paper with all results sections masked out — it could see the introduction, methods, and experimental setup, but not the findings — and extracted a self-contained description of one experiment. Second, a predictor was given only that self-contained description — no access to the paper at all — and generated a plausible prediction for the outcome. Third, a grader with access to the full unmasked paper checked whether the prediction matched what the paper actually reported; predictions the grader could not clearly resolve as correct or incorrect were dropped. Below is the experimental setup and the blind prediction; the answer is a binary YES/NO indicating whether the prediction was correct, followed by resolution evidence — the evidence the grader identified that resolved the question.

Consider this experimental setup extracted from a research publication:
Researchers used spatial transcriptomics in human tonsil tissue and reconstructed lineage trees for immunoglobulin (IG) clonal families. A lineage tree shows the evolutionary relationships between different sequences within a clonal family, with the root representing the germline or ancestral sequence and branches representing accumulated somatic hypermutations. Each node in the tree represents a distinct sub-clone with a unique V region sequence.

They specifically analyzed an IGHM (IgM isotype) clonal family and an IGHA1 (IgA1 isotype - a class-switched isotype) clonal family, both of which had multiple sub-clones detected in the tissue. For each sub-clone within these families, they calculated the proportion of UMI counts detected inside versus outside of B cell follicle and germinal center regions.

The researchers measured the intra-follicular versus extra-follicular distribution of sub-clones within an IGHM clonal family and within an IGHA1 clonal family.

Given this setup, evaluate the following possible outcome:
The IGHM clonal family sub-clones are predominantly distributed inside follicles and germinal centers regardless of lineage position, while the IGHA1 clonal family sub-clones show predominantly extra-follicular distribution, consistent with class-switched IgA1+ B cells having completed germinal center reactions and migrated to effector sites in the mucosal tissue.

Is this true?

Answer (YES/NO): NO